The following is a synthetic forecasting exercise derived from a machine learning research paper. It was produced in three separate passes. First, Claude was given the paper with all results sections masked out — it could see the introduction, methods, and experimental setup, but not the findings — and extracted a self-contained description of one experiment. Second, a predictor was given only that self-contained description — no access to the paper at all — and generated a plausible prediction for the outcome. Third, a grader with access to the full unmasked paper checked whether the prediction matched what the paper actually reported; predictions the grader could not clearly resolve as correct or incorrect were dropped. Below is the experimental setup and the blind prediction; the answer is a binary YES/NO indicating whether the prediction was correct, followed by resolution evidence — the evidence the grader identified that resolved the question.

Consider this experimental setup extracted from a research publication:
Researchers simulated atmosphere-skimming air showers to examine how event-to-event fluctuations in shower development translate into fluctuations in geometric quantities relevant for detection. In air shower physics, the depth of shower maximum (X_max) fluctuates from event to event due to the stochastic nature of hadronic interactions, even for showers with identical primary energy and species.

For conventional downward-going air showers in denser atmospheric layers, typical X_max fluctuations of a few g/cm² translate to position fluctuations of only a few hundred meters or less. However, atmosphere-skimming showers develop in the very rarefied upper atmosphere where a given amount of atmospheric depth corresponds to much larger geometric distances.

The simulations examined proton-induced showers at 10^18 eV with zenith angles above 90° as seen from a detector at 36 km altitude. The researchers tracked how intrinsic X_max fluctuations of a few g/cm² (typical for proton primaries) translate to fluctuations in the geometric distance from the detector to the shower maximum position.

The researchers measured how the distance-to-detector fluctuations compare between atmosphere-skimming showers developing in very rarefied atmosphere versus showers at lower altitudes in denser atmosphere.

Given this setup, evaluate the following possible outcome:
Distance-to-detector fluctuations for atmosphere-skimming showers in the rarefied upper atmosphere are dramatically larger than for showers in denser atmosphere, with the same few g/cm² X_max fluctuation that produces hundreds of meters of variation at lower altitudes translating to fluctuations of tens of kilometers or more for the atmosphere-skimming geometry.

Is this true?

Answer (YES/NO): YES